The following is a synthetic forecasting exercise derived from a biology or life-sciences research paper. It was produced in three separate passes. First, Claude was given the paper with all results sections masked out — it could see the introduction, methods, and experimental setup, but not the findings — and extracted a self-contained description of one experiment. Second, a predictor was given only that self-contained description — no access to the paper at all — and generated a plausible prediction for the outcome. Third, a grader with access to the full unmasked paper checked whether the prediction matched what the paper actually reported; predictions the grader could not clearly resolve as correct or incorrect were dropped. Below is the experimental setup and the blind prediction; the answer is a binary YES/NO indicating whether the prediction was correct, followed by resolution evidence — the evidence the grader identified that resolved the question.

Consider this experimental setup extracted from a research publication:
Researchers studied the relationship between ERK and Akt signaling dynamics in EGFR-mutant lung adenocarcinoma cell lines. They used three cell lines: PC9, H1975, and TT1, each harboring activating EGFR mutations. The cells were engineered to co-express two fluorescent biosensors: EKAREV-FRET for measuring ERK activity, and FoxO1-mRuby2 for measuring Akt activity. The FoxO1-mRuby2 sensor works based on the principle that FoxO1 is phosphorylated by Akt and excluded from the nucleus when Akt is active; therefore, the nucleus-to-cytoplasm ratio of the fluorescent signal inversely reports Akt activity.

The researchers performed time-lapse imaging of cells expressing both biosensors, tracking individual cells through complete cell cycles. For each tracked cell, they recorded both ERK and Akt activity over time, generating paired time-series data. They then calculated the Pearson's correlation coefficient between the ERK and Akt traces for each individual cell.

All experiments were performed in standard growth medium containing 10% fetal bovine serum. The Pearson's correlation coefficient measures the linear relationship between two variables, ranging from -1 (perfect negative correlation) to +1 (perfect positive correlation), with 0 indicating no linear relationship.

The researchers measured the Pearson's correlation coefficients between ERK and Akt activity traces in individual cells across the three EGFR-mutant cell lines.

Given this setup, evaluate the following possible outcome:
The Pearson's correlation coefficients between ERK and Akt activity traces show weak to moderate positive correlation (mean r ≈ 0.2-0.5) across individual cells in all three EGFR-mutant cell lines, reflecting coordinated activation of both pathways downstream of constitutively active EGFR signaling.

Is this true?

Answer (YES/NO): NO